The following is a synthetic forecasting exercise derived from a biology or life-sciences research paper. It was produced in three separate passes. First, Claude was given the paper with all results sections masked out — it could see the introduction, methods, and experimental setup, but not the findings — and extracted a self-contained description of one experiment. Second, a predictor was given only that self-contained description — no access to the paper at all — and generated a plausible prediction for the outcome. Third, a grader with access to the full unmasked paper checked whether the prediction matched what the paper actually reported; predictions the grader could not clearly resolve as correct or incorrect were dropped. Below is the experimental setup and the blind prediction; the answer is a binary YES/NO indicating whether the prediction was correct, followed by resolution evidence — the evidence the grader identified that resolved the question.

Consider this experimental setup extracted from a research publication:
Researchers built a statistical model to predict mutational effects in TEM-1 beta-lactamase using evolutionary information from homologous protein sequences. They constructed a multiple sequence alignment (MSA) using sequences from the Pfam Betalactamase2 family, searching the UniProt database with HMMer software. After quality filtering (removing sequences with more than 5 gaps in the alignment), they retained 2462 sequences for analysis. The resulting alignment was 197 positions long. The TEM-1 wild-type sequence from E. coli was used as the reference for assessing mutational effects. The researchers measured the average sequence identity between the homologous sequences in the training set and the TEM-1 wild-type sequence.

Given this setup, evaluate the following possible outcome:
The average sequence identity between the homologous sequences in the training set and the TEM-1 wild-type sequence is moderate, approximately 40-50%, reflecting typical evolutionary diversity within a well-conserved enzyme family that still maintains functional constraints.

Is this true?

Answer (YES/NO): NO